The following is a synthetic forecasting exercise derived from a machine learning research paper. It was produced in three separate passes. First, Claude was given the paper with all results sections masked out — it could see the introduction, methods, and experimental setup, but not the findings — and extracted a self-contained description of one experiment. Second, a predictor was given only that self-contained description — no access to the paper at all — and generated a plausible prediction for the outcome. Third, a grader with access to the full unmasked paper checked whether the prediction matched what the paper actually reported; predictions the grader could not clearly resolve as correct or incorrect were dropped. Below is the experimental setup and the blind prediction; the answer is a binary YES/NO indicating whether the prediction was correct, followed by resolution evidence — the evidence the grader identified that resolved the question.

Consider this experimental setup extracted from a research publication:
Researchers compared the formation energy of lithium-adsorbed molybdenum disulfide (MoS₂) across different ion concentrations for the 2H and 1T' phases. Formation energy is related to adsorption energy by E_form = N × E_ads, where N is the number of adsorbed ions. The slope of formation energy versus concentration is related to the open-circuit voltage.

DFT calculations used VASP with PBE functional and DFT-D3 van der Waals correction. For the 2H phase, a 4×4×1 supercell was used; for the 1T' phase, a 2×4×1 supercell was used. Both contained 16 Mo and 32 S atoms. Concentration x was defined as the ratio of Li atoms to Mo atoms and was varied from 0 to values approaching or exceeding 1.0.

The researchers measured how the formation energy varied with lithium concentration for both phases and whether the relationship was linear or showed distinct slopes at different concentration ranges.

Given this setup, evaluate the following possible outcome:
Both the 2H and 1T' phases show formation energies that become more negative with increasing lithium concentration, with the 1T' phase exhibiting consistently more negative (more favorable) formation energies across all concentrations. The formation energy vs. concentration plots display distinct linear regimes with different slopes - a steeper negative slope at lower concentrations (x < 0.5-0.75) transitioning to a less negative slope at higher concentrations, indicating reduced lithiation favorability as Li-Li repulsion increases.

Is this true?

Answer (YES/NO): NO